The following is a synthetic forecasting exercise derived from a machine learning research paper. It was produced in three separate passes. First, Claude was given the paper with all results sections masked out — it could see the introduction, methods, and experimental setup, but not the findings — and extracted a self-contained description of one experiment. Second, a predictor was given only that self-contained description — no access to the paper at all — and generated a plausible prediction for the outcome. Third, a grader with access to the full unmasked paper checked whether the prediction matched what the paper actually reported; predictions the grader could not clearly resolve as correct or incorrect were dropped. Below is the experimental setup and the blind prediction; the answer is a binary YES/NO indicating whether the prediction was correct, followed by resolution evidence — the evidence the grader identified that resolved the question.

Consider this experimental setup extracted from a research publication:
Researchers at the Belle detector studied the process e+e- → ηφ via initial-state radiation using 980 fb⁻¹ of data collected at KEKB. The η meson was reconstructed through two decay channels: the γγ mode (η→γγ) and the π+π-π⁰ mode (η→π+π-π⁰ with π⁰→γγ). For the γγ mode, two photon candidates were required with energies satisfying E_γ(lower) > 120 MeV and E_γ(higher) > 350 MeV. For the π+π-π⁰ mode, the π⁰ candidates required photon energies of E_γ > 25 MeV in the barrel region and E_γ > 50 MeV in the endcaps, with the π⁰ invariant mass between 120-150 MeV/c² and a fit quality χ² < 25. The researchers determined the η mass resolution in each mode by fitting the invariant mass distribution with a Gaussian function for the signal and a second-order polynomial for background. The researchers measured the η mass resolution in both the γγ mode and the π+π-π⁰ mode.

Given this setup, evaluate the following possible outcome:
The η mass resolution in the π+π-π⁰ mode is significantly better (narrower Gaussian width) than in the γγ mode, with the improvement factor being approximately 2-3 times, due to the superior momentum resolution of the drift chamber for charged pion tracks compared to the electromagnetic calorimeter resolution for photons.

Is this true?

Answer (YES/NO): YES